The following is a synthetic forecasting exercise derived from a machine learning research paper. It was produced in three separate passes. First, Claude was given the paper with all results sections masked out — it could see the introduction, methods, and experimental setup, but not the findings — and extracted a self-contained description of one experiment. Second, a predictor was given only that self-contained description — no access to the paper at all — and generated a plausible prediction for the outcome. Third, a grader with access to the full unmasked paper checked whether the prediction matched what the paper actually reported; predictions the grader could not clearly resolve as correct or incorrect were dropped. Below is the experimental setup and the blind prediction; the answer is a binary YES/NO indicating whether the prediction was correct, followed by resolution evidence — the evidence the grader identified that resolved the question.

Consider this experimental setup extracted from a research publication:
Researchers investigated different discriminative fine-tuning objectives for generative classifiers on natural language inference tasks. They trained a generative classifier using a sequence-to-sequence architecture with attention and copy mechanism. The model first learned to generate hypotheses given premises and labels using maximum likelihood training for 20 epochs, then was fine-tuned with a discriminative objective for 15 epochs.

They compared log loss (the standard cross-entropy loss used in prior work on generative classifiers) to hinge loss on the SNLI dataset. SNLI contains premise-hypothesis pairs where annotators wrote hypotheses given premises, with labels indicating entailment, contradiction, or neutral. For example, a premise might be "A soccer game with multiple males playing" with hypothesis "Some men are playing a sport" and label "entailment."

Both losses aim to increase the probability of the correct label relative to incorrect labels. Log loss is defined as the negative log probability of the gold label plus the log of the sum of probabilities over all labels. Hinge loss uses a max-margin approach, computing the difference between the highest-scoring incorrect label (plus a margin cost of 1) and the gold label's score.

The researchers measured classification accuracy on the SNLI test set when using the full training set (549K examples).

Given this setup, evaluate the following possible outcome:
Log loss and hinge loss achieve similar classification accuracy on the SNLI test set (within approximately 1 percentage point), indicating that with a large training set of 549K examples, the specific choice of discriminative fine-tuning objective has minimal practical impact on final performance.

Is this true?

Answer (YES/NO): NO